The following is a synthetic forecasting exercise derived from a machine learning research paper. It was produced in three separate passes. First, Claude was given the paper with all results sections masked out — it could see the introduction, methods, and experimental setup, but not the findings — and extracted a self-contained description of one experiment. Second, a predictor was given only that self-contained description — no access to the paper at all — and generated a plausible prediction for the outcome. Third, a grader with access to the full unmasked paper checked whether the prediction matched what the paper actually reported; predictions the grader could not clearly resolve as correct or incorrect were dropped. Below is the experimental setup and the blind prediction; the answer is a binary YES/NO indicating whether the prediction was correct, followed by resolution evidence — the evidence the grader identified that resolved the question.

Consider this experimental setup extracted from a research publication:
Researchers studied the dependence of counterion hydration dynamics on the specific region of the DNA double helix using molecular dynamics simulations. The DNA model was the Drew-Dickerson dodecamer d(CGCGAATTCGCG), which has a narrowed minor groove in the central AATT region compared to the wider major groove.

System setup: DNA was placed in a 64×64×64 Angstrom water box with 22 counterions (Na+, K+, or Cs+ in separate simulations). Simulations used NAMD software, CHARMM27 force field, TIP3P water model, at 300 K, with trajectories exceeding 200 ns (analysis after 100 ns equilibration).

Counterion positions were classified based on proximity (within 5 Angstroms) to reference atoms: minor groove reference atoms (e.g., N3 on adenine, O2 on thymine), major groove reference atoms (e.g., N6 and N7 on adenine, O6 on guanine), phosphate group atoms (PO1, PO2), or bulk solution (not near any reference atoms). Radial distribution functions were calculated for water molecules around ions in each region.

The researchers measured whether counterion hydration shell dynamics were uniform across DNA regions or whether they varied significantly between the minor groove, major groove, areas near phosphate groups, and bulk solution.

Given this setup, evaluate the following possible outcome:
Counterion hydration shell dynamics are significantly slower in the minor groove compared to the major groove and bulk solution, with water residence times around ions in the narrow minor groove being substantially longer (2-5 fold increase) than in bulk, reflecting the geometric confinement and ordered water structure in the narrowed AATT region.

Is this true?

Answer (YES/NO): NO